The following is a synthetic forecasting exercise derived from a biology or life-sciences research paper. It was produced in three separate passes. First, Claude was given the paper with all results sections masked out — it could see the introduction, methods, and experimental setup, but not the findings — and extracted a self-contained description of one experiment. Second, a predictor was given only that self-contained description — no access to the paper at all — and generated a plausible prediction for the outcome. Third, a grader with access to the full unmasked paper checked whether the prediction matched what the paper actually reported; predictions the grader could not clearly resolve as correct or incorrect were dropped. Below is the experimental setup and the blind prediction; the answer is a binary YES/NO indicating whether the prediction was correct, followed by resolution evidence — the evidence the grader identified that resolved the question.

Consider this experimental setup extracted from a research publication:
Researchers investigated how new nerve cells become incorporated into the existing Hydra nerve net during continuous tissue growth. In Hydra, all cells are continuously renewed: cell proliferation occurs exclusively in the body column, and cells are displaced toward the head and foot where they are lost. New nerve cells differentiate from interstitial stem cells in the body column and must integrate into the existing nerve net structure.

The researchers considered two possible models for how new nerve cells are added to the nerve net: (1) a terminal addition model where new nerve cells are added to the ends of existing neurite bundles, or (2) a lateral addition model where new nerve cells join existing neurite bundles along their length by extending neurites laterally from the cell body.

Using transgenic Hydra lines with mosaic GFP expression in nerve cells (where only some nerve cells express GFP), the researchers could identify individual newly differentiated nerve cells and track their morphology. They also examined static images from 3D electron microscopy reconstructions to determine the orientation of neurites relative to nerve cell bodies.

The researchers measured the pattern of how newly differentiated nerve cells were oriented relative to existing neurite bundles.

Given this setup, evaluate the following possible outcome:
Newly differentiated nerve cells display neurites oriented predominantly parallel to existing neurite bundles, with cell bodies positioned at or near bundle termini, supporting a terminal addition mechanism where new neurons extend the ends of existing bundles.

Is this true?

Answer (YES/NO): NO